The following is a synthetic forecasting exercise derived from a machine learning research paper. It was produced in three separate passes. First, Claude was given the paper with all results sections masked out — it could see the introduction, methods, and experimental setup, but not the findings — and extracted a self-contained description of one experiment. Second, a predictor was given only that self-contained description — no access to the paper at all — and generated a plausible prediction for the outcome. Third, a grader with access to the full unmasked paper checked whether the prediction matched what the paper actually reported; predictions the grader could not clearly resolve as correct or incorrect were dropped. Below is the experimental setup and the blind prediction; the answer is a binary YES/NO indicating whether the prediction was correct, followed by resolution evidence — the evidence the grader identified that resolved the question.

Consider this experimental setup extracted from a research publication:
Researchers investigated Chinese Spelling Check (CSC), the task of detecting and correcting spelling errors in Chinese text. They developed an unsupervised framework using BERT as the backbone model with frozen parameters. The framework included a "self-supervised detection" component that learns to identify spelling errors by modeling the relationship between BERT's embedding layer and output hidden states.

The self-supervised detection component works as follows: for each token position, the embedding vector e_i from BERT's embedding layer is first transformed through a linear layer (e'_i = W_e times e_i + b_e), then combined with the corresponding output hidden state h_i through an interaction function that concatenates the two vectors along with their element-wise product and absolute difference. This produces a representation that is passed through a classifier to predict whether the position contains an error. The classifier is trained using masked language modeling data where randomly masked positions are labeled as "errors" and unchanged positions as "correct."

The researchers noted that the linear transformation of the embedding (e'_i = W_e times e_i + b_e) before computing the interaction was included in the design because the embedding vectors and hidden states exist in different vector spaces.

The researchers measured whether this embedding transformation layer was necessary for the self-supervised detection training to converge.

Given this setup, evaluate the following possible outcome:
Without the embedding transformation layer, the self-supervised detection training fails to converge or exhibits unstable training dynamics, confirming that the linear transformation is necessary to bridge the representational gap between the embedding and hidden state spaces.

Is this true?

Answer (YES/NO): YES